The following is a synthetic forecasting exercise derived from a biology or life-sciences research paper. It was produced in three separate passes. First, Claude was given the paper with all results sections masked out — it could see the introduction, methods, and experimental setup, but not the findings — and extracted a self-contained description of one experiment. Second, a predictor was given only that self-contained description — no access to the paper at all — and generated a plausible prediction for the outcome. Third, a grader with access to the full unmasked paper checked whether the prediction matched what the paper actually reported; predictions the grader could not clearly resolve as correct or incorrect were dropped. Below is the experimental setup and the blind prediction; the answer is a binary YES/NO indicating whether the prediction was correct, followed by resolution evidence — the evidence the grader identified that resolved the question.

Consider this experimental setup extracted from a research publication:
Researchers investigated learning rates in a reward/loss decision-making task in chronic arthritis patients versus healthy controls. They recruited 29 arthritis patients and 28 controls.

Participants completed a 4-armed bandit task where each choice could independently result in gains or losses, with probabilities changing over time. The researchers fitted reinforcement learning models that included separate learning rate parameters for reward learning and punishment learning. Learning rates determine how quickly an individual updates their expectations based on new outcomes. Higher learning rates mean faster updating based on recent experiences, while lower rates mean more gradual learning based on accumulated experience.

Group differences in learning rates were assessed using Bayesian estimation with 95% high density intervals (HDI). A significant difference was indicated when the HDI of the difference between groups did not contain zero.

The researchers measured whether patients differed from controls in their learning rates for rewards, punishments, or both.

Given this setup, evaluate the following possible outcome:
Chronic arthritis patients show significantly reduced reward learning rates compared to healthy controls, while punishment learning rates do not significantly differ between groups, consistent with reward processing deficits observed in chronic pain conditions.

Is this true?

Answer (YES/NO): NO